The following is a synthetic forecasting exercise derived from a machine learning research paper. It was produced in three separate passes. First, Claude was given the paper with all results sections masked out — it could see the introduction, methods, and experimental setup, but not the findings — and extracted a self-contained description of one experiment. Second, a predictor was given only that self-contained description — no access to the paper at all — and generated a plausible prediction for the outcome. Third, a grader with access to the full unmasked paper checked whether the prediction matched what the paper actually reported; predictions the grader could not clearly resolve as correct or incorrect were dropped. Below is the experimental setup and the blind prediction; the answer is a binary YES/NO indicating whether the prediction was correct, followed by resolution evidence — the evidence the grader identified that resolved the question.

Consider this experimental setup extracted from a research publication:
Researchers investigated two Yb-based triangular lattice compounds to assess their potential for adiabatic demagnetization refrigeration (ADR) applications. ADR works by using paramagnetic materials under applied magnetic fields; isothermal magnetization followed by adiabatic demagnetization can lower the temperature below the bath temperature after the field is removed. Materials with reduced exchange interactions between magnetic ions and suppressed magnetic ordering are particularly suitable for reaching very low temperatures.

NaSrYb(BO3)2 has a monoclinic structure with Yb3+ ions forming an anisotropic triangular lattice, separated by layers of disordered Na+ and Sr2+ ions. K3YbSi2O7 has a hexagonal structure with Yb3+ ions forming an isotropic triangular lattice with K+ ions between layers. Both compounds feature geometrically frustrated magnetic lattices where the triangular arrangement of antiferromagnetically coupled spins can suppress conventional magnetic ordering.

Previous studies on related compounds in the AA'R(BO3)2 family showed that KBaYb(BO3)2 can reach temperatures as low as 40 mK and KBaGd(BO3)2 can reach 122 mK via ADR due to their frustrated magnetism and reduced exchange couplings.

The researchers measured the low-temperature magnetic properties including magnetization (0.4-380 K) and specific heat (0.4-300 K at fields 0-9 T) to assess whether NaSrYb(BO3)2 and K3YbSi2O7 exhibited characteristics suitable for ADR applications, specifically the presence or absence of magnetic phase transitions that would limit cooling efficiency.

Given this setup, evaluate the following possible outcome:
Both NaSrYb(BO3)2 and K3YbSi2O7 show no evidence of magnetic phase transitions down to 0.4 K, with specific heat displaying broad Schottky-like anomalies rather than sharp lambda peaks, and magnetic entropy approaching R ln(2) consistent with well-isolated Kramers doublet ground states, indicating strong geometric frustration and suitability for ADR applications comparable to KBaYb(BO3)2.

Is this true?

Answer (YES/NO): YES